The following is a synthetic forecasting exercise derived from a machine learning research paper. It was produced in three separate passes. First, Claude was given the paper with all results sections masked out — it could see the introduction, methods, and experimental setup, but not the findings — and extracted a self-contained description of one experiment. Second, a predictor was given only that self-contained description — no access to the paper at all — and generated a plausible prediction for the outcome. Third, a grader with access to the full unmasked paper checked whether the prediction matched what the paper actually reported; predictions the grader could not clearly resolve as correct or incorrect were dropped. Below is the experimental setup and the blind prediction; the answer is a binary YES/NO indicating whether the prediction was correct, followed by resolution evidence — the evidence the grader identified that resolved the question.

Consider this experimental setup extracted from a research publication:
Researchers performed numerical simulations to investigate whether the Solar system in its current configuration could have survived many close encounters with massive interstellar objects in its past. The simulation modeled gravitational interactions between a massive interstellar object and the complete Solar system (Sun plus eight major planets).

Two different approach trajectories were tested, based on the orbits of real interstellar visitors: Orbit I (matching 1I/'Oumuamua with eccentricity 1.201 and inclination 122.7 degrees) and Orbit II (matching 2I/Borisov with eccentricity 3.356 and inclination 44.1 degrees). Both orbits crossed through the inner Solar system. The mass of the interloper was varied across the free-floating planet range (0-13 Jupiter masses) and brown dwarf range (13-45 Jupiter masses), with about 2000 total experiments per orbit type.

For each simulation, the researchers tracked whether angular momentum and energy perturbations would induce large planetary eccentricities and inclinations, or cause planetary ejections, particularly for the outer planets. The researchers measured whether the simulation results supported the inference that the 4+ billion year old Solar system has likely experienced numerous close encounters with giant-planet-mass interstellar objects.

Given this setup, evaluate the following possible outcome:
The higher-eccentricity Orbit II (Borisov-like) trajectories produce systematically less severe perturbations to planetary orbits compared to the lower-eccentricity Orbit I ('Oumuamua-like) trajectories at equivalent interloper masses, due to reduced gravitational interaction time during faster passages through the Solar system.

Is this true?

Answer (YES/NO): YES